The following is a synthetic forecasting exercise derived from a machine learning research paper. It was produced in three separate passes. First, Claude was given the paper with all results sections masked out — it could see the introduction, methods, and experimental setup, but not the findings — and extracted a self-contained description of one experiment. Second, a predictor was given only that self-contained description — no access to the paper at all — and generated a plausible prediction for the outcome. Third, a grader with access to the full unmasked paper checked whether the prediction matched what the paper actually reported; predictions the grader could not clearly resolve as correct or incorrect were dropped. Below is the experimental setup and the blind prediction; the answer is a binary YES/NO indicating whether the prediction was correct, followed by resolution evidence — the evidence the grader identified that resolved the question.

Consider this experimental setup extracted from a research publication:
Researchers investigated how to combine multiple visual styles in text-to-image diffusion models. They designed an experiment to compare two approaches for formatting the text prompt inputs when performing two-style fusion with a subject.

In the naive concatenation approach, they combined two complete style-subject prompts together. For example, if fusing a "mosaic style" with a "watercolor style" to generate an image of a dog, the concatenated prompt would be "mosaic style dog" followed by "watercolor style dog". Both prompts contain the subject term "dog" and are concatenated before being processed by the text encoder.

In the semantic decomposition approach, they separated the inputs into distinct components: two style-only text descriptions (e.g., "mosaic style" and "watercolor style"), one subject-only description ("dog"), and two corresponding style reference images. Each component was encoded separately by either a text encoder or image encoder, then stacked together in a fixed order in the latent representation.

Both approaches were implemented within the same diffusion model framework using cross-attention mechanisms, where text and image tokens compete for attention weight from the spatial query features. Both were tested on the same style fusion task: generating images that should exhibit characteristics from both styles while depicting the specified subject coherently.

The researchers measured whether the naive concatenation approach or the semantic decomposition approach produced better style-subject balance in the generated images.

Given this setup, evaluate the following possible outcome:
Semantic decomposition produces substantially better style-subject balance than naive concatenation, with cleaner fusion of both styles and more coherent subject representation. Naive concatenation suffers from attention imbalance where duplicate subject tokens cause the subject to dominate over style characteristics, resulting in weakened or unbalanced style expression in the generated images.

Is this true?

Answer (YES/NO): YES